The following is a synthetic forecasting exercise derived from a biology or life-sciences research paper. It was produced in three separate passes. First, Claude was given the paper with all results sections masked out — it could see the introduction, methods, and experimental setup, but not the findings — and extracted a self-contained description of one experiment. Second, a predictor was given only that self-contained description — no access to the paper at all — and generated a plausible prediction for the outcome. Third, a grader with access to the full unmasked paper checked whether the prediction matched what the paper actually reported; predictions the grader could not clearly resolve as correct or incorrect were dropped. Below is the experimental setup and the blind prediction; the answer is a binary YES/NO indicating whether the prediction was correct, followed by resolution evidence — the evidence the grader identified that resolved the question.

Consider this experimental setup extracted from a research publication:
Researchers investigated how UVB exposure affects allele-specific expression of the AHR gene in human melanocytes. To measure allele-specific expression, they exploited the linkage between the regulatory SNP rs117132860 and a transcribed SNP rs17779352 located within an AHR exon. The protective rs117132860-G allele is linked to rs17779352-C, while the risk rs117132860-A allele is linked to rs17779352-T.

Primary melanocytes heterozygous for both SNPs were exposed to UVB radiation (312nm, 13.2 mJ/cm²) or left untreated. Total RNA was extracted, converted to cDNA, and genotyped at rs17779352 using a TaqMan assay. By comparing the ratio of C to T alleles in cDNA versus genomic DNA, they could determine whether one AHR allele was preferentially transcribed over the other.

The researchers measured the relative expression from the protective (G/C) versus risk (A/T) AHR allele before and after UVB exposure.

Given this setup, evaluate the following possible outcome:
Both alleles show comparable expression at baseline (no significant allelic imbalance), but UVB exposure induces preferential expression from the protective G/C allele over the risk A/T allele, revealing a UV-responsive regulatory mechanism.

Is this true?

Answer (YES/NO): YES